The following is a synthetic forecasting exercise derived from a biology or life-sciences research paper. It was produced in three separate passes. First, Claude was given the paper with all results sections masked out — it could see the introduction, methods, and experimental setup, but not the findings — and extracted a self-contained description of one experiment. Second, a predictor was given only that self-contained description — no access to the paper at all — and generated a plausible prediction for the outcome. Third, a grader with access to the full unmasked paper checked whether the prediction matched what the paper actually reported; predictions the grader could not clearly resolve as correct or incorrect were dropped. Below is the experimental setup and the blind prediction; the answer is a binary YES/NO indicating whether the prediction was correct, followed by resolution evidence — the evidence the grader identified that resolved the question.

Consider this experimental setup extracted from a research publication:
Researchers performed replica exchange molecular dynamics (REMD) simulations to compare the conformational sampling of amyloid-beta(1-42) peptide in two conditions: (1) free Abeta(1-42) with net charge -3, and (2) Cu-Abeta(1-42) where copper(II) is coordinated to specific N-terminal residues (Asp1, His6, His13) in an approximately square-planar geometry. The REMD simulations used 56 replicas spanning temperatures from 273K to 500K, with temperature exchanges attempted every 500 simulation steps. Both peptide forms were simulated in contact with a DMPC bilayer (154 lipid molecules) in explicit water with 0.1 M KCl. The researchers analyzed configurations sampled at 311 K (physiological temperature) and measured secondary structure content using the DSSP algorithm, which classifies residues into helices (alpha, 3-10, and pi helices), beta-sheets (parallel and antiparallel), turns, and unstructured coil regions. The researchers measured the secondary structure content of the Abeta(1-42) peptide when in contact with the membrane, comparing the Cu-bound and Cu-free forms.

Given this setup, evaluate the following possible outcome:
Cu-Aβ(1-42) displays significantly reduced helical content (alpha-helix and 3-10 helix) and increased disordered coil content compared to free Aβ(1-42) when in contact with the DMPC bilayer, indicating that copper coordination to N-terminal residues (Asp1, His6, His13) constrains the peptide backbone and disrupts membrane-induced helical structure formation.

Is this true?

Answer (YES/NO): NO